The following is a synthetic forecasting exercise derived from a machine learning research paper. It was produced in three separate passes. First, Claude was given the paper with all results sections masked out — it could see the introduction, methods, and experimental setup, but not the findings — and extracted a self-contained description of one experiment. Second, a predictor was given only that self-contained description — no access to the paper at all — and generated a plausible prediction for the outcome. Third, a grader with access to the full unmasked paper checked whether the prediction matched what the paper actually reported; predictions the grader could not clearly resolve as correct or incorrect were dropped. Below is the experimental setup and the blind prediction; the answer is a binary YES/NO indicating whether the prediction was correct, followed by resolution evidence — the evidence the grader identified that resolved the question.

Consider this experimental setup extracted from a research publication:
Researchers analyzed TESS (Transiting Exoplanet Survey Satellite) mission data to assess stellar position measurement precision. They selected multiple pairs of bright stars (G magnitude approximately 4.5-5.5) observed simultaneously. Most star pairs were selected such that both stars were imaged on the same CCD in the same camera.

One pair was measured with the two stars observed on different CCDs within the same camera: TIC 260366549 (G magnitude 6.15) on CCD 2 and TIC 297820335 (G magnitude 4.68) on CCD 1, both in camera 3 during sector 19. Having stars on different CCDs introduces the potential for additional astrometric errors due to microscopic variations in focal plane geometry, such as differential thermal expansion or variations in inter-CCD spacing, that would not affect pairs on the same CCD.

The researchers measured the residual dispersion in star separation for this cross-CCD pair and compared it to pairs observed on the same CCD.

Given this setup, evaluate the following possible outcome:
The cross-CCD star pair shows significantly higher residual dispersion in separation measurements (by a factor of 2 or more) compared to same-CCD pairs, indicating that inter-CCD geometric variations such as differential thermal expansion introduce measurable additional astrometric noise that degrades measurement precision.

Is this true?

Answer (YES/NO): NO